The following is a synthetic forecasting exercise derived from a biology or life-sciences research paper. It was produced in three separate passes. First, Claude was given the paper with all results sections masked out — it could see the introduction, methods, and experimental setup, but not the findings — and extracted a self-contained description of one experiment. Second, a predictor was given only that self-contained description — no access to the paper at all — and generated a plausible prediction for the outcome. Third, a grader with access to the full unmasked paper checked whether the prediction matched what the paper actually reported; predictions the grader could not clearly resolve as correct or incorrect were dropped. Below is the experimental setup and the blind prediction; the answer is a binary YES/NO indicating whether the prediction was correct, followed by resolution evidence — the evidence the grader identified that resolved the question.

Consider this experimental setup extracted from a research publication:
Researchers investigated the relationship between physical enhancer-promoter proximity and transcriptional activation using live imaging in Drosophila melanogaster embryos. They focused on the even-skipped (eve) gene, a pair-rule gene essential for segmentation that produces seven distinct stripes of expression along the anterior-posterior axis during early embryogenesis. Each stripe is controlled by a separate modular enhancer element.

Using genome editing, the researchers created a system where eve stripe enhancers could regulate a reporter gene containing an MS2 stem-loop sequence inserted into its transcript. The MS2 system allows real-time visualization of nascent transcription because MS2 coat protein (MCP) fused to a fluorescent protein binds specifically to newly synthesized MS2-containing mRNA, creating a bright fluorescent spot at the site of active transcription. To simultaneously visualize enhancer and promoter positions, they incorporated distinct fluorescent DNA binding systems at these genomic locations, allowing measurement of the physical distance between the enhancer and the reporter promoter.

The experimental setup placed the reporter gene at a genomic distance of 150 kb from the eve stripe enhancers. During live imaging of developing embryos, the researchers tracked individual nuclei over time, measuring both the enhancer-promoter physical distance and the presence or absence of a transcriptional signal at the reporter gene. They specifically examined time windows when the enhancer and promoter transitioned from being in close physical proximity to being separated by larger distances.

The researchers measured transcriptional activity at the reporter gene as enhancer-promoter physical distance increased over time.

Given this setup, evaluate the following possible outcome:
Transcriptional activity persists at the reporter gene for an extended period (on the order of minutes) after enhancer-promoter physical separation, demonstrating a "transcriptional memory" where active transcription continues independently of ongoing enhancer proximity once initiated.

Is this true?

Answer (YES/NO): NO